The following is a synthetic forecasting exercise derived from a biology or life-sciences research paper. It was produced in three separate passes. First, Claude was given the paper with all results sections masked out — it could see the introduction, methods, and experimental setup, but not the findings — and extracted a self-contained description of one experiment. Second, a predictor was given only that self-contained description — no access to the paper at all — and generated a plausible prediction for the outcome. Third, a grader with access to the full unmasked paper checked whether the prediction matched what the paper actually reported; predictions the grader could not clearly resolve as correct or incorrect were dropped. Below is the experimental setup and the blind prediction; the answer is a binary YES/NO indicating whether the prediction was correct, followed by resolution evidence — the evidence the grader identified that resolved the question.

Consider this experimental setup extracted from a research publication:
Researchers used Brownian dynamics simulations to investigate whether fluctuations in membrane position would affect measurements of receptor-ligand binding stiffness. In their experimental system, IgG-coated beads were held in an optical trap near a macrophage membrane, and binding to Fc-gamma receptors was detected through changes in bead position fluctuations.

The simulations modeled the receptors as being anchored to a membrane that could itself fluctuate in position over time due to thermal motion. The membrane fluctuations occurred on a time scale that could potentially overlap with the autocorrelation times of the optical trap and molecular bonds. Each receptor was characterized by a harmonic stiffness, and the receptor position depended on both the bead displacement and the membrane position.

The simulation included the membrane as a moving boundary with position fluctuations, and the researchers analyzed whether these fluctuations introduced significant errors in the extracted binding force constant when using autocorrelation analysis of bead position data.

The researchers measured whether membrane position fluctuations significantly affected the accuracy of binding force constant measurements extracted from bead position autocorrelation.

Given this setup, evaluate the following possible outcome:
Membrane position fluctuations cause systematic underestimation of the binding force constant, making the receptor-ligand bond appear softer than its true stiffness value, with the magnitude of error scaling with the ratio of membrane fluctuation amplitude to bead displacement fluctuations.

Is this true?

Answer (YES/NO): NO